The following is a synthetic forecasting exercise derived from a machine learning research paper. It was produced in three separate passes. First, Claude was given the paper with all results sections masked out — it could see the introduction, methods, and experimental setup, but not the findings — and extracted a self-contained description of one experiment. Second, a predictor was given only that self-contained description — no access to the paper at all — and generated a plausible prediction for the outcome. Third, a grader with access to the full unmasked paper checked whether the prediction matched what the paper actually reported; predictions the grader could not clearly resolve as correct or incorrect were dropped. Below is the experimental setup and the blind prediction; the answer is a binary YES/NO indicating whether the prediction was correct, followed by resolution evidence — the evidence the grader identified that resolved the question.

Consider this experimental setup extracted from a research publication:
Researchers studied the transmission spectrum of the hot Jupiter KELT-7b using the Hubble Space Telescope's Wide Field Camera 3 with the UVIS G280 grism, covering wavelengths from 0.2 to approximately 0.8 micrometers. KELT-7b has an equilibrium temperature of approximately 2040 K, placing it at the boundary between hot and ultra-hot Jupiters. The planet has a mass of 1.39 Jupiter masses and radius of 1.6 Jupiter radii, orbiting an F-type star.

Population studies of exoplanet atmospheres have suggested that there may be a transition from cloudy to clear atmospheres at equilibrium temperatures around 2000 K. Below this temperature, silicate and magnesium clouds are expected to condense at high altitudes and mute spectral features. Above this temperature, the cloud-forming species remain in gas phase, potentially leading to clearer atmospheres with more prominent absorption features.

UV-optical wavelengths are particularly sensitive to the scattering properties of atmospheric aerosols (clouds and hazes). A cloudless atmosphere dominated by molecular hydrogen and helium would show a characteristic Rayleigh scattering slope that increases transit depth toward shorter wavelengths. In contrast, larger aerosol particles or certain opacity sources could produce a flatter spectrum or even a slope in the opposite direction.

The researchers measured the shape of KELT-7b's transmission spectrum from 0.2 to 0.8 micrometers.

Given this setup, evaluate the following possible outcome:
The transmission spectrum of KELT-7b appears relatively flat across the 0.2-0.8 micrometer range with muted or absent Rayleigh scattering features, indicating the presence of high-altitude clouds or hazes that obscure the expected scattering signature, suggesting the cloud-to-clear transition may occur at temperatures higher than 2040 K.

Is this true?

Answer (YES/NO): NO